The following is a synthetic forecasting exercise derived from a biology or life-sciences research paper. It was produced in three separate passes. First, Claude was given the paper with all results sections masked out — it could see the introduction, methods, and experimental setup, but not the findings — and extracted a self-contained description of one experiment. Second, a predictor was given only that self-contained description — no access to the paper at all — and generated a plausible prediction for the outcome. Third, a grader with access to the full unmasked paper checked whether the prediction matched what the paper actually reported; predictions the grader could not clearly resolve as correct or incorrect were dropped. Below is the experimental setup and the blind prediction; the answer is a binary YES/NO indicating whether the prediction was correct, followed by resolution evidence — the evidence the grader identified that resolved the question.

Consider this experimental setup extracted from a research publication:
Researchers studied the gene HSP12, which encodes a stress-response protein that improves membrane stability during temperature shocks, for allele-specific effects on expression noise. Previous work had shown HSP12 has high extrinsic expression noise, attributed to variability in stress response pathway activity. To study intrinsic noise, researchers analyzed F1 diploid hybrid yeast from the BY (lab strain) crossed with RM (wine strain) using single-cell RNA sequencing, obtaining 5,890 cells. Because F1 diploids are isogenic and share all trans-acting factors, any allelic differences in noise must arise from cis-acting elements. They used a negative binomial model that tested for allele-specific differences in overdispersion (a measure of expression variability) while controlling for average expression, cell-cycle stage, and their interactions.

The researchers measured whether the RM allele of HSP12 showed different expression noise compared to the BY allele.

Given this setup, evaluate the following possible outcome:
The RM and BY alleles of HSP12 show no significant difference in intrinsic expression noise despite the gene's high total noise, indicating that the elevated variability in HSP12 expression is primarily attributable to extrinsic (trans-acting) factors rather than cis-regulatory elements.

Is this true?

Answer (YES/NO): NO